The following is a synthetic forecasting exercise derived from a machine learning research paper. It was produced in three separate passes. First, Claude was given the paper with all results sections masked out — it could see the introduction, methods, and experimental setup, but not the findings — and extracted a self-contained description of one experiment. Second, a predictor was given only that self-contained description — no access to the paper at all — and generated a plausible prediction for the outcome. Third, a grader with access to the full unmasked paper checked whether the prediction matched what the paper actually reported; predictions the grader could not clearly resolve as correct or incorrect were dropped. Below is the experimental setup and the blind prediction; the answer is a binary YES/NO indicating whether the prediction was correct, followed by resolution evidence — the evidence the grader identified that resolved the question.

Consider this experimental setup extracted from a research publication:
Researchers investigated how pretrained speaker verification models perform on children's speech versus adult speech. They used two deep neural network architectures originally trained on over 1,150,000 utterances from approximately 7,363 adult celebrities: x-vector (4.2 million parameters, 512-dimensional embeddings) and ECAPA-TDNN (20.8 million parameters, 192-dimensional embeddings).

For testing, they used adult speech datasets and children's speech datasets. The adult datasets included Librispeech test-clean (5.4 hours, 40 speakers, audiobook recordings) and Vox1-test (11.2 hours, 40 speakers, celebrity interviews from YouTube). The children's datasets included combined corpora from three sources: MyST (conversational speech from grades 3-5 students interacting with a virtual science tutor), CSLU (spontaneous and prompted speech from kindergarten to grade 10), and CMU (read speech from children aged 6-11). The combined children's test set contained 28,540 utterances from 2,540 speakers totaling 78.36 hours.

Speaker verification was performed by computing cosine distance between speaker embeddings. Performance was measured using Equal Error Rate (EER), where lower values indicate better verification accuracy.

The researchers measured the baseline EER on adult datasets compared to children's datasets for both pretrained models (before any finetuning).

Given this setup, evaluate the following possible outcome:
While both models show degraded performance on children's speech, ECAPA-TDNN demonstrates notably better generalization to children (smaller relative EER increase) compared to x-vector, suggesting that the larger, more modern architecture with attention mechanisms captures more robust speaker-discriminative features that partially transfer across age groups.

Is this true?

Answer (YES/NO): NO